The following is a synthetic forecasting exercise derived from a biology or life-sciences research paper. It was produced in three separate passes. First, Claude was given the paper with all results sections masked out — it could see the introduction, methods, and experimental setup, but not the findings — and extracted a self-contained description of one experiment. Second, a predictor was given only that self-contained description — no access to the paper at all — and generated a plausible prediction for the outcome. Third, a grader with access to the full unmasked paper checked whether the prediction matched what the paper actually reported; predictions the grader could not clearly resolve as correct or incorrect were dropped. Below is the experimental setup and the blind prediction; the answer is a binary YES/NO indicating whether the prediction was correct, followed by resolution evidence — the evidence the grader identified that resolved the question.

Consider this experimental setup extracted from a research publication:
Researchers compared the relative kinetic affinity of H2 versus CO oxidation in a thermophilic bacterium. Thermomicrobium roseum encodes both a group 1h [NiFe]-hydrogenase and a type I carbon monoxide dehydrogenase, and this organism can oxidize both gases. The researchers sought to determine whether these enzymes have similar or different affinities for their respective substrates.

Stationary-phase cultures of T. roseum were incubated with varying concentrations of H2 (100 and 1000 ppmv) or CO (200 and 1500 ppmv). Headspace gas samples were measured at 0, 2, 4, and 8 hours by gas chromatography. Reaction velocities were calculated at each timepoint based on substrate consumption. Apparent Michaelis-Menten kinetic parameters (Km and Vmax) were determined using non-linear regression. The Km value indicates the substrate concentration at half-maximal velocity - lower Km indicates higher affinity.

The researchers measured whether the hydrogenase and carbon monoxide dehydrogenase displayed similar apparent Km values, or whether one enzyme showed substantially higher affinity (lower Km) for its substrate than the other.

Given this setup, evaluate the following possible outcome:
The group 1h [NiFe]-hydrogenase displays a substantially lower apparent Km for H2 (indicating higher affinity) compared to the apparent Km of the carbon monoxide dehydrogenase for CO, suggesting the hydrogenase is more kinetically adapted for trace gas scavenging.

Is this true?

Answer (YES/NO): NO